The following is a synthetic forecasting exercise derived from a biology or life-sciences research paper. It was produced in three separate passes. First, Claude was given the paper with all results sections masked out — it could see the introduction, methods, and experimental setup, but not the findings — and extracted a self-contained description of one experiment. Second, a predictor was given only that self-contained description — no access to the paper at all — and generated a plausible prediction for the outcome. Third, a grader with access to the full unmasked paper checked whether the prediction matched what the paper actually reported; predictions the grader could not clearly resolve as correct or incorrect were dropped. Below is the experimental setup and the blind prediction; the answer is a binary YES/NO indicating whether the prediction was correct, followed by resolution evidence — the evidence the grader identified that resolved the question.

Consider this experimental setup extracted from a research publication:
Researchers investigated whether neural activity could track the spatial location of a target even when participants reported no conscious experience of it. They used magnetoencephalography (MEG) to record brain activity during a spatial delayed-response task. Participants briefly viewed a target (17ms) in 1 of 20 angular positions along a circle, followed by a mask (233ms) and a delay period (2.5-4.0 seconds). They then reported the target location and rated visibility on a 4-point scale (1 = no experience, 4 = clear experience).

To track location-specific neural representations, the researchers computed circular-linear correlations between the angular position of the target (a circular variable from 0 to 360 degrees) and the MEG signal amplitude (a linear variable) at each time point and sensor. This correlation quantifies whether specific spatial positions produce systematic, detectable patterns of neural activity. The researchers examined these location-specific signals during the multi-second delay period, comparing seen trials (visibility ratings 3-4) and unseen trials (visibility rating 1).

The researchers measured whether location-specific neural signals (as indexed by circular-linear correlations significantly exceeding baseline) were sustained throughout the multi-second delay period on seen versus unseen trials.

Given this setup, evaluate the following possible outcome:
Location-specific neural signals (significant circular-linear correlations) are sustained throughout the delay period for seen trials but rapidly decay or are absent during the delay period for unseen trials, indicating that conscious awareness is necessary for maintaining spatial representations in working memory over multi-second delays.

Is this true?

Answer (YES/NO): NO